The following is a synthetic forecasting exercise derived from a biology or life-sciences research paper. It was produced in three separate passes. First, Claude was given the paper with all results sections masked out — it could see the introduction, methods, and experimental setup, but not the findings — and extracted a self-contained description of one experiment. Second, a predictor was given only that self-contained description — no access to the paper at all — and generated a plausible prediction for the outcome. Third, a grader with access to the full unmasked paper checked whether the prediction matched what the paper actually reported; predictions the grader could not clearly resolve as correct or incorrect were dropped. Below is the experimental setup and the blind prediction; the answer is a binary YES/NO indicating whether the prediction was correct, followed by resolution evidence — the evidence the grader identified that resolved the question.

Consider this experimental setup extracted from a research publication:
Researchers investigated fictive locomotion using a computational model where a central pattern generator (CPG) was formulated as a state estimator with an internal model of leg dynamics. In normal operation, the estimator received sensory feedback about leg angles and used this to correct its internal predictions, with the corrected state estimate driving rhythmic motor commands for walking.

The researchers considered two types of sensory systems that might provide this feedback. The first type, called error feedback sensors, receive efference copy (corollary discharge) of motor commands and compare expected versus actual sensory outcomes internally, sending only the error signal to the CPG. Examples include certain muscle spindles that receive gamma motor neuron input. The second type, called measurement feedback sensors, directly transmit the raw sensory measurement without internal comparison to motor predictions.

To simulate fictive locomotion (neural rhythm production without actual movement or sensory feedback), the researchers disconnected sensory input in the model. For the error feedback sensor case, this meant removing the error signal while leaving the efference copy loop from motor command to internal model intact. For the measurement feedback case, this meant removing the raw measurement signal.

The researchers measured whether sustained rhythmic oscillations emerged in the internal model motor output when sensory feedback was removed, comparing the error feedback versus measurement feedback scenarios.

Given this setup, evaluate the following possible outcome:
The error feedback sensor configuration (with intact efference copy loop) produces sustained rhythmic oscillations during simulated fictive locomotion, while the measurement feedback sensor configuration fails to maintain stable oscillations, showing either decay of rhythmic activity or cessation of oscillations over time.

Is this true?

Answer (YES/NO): NO